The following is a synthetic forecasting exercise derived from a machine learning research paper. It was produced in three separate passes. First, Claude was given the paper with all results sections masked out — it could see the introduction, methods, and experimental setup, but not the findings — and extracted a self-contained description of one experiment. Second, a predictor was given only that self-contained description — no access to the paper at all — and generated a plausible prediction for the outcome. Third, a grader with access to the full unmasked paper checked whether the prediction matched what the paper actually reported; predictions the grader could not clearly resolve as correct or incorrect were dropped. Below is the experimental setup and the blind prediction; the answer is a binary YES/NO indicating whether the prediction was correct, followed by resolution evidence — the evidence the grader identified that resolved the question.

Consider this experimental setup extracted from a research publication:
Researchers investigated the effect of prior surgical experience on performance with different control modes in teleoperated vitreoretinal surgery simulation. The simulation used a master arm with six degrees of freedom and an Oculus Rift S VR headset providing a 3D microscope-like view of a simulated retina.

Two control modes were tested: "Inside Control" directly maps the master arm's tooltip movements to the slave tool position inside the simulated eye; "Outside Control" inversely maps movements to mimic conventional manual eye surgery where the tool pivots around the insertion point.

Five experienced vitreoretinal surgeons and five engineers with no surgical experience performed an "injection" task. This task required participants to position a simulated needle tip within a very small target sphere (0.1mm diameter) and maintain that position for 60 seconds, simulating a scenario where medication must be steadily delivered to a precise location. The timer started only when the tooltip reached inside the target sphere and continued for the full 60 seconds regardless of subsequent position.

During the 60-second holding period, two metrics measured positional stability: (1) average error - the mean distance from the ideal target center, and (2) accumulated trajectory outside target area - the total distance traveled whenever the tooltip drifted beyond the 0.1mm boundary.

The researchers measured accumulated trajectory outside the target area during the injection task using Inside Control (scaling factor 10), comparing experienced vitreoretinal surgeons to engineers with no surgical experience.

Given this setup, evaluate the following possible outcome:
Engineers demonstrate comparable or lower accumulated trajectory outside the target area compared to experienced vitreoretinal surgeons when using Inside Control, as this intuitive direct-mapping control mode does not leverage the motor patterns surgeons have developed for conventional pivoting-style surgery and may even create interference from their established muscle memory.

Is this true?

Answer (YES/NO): NO